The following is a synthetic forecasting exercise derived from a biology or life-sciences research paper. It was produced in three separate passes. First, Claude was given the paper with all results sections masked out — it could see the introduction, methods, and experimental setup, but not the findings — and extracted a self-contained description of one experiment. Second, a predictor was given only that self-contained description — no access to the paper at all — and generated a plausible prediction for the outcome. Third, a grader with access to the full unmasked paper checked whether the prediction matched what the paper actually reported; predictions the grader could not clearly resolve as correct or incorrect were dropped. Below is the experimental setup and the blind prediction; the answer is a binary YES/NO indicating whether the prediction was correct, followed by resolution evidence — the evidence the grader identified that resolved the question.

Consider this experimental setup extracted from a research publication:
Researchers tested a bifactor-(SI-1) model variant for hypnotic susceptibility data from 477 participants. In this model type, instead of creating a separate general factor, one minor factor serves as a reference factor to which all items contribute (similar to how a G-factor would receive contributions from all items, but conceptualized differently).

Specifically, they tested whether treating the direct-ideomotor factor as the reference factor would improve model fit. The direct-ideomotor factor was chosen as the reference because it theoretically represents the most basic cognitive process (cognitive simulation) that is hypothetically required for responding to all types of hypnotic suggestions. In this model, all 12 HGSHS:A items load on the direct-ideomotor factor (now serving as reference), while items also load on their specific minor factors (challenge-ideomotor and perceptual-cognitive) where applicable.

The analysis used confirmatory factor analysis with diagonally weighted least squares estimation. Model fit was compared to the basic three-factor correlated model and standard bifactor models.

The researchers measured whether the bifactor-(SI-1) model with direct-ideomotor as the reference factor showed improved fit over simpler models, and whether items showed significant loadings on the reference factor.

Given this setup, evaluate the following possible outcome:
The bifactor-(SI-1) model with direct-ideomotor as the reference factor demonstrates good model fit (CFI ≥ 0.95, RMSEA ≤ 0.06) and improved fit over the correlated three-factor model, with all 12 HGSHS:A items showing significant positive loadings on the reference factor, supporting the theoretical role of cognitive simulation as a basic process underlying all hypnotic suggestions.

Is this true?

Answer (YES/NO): NO